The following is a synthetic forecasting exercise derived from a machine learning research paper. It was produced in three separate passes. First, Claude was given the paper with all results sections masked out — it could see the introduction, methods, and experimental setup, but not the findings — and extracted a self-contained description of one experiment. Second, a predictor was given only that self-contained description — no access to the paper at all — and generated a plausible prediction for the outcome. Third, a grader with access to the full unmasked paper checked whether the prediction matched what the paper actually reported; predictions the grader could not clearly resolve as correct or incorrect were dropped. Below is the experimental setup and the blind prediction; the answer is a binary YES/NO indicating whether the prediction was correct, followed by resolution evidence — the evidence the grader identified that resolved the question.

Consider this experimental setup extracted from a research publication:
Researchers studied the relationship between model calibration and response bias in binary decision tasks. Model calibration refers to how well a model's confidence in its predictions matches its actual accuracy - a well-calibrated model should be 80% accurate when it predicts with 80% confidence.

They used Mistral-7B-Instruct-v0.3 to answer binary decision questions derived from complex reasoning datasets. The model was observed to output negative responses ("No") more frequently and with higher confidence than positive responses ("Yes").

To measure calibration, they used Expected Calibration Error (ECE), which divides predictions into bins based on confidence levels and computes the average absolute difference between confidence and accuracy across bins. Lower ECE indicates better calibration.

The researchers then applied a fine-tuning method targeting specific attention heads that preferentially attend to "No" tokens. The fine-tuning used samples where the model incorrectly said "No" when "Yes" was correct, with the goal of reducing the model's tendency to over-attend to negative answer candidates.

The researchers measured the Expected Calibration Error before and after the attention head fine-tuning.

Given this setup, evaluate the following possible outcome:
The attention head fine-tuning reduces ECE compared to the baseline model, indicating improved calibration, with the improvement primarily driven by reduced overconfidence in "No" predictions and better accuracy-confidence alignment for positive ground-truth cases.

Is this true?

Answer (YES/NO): NO